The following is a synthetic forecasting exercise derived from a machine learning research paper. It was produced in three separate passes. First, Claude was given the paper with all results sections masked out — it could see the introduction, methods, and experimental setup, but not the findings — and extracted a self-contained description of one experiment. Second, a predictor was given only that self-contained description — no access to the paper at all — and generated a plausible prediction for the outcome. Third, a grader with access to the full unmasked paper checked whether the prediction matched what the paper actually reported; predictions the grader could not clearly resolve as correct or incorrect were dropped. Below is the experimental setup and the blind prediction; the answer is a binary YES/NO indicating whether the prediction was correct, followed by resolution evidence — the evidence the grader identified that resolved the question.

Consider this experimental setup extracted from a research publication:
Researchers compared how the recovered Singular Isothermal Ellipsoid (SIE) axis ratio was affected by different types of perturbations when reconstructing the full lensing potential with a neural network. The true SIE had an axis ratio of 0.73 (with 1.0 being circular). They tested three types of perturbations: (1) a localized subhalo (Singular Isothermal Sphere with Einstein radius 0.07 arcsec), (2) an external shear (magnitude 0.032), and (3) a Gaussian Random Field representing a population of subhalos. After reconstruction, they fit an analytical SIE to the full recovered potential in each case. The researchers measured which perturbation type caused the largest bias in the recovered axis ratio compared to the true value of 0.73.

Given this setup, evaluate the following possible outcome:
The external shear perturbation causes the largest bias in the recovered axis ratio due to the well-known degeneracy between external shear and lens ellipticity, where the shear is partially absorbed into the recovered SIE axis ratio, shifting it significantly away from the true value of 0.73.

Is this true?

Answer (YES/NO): YES